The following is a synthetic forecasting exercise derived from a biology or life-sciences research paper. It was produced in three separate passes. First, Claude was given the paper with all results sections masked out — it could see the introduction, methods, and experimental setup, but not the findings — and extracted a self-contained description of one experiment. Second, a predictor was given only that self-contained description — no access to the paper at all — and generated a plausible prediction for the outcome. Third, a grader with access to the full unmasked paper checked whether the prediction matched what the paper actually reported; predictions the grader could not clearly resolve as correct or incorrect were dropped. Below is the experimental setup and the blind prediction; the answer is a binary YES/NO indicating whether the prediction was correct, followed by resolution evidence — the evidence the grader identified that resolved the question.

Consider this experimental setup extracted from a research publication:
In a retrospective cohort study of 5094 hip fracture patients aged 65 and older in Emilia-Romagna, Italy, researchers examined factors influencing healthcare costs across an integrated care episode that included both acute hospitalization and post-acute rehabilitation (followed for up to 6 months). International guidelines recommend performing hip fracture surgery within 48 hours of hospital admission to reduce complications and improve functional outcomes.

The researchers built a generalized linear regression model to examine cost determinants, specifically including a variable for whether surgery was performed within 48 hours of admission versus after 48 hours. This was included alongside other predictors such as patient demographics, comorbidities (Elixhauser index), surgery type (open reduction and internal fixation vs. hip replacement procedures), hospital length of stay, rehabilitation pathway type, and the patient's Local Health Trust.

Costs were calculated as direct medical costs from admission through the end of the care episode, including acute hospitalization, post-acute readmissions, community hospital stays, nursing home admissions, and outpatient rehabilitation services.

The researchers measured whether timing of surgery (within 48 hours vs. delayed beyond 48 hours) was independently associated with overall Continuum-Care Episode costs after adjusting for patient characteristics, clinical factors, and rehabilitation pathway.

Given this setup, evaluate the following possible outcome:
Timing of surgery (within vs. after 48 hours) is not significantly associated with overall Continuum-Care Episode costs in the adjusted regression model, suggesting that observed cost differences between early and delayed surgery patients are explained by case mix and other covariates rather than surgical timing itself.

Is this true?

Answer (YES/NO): YES